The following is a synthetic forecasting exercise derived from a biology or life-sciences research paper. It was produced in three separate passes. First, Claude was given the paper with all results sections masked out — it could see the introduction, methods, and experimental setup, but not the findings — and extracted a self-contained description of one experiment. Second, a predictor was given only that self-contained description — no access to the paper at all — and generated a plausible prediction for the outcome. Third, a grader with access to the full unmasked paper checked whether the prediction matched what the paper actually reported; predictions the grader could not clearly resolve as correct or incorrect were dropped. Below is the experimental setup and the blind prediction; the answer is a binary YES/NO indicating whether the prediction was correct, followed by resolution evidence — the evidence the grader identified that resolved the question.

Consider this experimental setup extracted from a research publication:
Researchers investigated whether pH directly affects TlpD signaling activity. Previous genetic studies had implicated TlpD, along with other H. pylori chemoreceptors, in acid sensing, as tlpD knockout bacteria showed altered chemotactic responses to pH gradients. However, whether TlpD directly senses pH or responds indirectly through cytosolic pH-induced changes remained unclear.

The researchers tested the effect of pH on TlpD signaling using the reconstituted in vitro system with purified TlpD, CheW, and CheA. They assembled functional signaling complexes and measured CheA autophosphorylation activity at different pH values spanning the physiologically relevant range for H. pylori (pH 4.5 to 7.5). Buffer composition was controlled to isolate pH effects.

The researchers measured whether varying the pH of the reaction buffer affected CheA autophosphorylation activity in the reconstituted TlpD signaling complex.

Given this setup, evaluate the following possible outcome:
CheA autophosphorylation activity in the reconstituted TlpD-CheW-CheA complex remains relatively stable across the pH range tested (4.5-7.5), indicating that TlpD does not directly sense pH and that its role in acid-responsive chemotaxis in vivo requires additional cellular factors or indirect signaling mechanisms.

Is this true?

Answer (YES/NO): YES